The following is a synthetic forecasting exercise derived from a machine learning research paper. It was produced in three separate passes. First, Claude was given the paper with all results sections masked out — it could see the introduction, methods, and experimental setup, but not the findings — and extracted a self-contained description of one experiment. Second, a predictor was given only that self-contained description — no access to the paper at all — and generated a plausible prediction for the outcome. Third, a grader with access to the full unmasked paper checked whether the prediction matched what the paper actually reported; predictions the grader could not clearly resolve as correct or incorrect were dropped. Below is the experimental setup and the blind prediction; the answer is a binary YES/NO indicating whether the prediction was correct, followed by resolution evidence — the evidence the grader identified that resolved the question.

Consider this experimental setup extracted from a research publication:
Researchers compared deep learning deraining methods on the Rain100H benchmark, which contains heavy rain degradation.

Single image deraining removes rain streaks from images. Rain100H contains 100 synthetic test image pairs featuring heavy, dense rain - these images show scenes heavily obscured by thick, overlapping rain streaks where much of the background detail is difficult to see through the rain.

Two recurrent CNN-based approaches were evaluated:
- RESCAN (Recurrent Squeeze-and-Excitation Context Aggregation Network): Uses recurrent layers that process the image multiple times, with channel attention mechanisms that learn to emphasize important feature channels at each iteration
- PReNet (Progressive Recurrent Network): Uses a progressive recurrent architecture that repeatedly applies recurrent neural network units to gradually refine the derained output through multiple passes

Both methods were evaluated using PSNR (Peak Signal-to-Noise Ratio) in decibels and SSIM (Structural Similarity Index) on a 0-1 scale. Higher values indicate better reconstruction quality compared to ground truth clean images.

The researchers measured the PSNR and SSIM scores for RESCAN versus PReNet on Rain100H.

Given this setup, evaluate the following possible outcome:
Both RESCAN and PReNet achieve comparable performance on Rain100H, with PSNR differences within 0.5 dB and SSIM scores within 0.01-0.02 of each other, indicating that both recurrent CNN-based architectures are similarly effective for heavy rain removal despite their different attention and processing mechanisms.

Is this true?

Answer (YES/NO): NO